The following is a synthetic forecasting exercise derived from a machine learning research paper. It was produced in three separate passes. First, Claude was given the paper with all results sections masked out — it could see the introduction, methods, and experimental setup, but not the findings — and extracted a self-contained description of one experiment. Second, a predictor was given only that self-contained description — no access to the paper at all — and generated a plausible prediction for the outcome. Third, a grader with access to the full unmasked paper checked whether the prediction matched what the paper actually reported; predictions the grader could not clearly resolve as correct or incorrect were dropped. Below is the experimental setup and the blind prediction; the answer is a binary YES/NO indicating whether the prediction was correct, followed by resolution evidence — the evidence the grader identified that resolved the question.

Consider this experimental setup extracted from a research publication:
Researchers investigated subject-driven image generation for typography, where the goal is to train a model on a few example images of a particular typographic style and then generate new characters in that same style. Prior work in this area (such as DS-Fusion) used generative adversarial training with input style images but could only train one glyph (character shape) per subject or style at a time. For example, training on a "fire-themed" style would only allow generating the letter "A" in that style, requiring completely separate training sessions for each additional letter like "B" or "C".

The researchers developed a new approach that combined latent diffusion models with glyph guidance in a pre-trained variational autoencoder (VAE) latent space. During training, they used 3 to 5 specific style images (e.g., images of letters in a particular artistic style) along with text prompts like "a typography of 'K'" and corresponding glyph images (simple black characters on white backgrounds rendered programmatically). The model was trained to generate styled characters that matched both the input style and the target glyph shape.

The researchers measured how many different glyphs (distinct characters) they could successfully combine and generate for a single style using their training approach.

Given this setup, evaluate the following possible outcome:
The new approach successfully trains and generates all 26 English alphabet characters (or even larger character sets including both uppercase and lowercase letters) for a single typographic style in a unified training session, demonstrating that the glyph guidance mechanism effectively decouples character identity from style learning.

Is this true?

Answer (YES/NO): NO